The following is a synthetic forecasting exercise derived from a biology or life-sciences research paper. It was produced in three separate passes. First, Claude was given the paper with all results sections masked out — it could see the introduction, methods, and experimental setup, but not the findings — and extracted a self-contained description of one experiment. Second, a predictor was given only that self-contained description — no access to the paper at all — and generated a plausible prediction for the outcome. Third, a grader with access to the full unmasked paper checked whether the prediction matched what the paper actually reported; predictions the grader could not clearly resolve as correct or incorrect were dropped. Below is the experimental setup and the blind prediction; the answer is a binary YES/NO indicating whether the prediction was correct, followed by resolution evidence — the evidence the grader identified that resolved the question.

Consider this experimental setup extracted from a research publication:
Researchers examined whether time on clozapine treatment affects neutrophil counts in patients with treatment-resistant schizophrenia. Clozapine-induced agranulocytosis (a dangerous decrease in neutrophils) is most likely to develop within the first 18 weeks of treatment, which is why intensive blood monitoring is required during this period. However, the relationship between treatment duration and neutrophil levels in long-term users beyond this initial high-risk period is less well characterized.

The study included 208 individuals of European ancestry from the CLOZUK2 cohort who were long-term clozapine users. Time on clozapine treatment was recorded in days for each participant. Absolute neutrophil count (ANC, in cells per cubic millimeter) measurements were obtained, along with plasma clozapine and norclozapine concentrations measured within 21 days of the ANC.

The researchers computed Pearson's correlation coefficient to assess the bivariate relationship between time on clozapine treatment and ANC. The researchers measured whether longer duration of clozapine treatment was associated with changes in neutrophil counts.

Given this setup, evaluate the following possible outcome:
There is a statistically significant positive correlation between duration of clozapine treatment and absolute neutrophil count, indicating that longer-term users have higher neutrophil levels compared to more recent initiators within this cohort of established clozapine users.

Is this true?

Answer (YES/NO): NO